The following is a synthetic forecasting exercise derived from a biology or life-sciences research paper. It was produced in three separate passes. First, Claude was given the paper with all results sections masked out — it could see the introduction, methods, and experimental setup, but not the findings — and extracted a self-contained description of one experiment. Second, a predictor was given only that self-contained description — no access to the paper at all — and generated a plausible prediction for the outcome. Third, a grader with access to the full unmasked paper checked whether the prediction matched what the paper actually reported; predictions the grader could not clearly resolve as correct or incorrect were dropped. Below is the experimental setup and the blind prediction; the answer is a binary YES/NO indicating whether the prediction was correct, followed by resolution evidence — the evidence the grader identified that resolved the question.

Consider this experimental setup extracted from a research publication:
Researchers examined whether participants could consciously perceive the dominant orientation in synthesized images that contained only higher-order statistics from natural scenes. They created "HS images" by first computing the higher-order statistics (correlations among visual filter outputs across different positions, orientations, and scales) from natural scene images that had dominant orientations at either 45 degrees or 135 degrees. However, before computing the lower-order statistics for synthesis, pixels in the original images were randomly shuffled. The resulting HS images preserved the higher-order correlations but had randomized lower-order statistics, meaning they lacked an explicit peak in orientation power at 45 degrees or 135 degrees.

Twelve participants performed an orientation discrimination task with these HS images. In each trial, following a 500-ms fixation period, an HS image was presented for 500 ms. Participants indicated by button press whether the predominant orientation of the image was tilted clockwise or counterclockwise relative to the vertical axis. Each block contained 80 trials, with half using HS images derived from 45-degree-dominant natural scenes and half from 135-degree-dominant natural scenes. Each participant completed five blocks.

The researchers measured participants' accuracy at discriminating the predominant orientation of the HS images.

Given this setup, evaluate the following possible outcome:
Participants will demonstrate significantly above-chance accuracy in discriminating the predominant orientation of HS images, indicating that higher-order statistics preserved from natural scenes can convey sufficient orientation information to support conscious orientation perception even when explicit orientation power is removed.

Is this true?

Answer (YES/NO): YES